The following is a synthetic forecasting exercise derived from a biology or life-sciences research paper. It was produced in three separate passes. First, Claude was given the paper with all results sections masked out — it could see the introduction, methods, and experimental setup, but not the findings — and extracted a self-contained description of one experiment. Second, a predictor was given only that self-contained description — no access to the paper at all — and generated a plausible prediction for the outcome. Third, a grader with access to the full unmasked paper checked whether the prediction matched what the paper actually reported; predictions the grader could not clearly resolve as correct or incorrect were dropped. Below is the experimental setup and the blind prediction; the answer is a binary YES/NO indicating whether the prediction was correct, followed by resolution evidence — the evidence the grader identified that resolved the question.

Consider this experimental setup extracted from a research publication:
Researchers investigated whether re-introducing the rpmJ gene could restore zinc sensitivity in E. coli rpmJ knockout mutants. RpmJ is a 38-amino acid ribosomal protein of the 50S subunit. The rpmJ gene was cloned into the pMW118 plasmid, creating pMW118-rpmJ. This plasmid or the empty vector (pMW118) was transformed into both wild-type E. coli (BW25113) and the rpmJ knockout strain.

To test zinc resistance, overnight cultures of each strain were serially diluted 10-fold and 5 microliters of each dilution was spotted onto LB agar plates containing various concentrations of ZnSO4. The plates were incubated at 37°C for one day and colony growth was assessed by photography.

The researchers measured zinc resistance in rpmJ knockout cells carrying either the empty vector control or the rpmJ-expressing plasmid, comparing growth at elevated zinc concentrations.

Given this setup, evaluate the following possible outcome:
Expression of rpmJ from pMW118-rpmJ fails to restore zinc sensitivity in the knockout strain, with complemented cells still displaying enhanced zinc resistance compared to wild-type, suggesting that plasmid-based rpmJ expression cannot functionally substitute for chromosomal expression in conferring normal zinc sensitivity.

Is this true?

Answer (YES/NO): NO